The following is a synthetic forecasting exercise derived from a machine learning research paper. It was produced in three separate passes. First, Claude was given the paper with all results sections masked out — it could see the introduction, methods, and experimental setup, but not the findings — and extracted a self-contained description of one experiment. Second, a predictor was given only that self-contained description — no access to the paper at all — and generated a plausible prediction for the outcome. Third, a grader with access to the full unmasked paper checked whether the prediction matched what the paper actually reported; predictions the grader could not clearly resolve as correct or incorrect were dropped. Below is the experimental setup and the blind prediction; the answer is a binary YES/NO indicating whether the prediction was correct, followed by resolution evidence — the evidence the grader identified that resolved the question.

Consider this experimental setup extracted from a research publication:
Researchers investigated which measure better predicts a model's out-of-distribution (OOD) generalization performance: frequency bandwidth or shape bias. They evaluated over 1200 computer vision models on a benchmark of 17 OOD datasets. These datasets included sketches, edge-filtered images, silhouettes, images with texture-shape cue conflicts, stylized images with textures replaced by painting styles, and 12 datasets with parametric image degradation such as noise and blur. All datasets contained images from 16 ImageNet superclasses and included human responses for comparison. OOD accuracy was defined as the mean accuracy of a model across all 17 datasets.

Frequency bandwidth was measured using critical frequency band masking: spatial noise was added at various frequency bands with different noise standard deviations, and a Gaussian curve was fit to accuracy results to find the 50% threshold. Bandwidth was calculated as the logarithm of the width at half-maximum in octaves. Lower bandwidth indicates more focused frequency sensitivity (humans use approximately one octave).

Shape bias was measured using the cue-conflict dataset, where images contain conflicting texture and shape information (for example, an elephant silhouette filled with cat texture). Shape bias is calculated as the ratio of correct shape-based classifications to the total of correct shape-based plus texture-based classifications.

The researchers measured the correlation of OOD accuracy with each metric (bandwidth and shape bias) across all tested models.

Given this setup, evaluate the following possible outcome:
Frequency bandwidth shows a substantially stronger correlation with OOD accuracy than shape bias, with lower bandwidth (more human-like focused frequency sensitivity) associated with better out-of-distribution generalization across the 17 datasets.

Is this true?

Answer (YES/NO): YES